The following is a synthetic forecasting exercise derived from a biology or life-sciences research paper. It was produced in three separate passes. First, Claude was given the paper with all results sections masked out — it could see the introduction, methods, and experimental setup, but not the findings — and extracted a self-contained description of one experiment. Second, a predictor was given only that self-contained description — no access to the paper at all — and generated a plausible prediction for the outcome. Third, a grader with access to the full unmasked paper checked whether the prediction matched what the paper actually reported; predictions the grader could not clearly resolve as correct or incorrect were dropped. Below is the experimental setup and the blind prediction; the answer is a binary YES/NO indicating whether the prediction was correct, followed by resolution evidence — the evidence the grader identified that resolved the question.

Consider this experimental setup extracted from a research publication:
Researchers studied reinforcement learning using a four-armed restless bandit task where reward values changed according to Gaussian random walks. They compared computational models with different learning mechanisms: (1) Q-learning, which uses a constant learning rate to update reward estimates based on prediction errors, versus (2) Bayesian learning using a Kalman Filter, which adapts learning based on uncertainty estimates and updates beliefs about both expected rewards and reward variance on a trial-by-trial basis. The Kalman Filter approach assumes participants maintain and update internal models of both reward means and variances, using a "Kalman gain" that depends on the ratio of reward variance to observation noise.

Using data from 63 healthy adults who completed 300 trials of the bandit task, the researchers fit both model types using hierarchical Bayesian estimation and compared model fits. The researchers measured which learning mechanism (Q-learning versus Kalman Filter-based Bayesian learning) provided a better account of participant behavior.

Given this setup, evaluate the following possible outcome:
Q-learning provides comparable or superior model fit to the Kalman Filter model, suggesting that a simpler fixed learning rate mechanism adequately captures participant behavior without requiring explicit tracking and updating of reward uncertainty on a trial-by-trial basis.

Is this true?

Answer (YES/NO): NO